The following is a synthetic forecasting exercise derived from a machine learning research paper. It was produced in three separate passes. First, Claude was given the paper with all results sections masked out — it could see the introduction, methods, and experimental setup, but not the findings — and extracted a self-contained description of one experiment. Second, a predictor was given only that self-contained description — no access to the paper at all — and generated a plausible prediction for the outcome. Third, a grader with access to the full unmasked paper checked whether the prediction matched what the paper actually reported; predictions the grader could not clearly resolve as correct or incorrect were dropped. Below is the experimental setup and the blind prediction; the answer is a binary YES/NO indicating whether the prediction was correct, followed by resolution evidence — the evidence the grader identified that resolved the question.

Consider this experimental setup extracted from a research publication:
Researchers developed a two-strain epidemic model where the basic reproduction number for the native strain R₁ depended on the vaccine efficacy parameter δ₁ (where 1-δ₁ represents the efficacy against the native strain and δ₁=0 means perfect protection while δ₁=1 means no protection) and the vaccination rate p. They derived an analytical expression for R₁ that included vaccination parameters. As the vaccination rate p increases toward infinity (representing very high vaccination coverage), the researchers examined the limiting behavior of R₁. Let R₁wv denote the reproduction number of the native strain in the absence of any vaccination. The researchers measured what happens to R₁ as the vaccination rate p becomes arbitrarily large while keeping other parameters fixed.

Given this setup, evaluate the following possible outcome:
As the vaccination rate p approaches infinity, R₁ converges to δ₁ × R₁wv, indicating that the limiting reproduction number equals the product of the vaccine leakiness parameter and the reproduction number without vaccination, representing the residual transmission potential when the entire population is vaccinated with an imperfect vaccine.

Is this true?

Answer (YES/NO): YES